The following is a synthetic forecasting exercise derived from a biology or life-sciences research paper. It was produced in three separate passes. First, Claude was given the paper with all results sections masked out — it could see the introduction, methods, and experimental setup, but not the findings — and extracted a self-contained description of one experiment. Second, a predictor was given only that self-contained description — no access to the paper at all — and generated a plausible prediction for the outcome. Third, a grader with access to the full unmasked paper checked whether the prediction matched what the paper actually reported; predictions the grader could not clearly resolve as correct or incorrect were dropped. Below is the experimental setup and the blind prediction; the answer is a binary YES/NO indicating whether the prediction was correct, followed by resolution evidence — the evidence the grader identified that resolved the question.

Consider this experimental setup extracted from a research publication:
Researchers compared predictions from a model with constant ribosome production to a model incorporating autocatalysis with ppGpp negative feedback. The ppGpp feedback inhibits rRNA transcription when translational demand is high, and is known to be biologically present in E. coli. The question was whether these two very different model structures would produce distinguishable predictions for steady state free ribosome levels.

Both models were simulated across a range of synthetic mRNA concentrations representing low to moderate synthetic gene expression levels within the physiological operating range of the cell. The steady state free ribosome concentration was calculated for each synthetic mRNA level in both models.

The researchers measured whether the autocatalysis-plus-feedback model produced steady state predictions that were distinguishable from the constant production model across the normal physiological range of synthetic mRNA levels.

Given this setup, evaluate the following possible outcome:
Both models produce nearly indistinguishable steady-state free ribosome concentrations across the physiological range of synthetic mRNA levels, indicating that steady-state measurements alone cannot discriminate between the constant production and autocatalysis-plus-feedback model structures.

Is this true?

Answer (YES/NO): YES